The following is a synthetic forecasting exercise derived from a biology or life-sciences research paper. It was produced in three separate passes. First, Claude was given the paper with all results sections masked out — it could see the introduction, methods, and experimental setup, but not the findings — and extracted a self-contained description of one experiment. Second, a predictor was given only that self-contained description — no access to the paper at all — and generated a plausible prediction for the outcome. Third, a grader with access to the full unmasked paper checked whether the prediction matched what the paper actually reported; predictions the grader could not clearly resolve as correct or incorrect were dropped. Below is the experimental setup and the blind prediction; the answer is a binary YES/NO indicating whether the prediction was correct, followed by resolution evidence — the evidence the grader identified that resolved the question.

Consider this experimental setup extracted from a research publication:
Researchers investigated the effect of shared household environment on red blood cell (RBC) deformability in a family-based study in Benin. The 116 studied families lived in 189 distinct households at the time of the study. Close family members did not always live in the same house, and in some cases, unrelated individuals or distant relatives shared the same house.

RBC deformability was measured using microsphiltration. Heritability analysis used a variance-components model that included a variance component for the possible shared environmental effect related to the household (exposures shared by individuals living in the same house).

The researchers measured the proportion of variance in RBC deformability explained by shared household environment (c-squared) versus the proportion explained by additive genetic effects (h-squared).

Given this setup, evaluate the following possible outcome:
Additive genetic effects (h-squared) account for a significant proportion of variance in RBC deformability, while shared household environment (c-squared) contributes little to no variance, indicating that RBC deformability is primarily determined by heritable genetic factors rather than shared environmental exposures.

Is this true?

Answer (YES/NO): NO